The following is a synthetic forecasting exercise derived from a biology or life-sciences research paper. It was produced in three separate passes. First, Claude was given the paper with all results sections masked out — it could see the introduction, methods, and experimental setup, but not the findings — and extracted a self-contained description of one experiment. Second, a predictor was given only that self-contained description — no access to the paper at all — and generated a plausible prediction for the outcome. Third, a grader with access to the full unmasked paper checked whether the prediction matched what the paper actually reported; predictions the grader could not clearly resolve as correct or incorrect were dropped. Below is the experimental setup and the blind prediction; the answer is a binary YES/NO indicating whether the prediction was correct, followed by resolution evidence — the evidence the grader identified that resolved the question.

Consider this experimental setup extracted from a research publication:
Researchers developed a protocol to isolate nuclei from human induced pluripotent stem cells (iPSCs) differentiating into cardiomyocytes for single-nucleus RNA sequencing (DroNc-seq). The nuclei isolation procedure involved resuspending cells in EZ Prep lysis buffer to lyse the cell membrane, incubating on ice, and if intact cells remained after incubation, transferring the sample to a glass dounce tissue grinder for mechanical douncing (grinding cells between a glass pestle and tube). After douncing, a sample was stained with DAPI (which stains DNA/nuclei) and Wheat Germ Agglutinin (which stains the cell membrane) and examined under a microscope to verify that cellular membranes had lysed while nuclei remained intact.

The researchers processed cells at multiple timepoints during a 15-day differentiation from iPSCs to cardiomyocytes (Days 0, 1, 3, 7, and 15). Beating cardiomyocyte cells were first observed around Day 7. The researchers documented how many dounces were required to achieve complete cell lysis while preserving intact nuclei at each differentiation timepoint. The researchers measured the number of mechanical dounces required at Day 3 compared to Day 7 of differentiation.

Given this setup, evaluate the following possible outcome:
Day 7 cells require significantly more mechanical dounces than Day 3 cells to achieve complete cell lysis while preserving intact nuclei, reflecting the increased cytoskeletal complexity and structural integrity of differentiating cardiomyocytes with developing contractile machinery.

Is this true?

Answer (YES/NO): YES